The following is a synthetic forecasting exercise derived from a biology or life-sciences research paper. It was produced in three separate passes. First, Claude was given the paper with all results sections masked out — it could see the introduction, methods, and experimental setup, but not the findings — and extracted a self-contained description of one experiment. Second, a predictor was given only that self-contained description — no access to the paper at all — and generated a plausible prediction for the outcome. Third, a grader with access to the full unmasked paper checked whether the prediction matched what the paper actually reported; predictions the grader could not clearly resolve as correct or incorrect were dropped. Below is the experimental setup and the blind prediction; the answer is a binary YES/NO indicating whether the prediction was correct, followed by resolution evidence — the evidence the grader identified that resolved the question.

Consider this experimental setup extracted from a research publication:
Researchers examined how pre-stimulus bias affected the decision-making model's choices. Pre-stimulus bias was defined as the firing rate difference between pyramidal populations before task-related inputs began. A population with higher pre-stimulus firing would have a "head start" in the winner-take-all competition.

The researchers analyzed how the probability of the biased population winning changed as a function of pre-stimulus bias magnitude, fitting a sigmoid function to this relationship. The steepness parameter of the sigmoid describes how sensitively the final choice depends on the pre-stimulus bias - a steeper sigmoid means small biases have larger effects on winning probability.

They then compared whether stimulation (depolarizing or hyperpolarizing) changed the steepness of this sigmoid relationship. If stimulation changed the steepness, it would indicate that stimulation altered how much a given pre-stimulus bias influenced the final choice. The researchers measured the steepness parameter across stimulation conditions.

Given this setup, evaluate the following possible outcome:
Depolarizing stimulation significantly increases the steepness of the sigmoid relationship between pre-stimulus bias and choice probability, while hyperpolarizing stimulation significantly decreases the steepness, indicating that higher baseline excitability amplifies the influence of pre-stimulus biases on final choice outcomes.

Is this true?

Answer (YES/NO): NO